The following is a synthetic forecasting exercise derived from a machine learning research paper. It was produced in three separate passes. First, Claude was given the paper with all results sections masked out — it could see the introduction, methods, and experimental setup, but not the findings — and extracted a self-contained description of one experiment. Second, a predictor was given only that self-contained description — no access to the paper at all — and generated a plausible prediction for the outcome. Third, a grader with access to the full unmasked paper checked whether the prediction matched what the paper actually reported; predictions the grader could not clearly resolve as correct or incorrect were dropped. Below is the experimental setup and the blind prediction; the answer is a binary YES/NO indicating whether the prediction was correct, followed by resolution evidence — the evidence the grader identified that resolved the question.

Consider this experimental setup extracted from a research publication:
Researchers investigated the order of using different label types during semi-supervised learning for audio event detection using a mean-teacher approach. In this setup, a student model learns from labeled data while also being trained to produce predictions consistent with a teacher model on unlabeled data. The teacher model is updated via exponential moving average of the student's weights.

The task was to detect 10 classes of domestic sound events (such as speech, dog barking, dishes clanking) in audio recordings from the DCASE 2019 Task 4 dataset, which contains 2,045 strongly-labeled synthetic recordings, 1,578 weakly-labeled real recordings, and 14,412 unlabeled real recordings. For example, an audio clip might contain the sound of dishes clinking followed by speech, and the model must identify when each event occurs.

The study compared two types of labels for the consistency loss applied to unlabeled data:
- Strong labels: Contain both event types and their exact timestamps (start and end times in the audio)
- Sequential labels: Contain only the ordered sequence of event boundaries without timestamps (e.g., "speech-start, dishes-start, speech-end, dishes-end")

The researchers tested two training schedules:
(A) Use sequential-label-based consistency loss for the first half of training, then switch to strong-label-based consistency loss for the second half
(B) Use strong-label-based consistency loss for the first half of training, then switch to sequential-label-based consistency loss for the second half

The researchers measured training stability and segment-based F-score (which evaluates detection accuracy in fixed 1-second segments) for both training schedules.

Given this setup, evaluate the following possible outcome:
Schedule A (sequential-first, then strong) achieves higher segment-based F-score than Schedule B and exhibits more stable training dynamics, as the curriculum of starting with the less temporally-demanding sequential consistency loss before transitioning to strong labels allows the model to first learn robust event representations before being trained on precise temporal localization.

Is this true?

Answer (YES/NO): YES